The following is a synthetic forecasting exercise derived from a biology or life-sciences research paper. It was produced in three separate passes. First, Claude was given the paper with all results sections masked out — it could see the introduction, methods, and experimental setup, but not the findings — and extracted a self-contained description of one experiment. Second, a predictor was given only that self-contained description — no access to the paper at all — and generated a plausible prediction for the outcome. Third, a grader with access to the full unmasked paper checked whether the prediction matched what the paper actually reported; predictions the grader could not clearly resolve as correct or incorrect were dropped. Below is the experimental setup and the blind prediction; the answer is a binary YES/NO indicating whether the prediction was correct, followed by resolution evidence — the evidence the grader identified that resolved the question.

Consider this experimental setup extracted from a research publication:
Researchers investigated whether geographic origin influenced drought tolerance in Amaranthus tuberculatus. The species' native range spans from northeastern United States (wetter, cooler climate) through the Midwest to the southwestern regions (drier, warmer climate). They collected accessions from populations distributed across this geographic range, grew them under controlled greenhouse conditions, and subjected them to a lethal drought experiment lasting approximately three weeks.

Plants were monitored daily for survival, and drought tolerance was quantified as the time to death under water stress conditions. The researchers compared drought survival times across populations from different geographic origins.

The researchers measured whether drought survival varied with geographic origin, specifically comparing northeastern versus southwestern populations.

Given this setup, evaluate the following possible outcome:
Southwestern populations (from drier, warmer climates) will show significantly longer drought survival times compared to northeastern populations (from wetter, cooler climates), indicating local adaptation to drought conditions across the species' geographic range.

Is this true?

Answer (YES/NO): YES